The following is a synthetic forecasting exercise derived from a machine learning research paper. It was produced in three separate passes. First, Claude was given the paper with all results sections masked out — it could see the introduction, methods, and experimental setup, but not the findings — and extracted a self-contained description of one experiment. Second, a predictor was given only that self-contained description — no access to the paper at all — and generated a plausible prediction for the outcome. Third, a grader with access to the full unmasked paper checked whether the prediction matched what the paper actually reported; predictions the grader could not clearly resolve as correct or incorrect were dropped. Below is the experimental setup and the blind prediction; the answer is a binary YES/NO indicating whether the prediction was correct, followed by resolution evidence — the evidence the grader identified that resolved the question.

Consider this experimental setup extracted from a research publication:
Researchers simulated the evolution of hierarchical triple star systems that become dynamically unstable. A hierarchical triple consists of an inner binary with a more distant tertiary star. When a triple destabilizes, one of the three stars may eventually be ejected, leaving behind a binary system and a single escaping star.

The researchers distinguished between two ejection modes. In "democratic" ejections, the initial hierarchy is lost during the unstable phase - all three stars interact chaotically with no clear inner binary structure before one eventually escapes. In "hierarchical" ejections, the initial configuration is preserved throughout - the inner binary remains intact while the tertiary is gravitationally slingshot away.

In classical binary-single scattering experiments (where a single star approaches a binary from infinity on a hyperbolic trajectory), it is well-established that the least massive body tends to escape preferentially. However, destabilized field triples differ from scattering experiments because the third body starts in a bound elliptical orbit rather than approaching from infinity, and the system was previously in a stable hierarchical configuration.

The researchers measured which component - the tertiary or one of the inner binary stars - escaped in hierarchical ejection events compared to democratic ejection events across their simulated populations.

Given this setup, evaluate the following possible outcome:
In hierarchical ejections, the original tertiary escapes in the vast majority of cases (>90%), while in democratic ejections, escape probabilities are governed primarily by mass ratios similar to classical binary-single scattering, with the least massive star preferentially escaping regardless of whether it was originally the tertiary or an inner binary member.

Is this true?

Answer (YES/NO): NO